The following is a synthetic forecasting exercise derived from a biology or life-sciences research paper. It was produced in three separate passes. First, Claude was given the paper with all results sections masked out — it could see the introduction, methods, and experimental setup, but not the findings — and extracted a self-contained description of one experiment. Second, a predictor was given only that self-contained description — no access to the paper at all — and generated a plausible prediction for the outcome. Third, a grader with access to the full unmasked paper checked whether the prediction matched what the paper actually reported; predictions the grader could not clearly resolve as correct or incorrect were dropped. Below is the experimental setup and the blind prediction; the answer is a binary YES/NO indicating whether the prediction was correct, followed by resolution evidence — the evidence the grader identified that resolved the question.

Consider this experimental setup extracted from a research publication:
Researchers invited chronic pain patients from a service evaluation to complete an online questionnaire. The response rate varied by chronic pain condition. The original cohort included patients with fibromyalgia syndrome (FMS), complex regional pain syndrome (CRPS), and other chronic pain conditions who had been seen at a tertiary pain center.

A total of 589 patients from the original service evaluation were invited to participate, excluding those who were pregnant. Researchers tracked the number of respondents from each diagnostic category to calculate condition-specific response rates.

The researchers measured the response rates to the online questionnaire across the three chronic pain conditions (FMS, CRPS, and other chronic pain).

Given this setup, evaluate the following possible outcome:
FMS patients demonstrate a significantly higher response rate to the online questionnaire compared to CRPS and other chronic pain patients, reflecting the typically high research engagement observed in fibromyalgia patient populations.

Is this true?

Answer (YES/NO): NO